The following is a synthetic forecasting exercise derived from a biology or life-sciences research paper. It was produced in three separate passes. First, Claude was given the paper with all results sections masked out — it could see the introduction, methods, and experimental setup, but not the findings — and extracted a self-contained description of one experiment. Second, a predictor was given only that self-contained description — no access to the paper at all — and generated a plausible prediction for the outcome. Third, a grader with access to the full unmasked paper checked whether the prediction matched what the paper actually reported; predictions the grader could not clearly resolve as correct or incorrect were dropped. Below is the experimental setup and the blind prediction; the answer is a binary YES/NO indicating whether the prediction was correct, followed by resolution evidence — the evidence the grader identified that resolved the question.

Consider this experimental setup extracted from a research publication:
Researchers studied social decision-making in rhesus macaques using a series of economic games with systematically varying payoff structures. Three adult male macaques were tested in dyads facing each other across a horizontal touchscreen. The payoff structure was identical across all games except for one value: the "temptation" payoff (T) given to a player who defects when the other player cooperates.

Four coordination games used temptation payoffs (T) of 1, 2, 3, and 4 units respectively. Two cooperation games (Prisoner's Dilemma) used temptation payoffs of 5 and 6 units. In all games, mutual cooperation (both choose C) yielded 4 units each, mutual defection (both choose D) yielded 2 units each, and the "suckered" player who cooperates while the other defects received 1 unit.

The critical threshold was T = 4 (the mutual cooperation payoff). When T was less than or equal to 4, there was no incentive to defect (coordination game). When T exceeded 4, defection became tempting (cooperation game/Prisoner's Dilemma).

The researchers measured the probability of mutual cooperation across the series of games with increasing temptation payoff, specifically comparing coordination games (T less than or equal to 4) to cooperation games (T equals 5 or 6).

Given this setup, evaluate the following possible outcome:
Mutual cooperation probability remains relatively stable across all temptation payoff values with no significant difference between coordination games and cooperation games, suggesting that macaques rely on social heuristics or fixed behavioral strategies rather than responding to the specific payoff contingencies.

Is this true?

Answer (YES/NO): NO